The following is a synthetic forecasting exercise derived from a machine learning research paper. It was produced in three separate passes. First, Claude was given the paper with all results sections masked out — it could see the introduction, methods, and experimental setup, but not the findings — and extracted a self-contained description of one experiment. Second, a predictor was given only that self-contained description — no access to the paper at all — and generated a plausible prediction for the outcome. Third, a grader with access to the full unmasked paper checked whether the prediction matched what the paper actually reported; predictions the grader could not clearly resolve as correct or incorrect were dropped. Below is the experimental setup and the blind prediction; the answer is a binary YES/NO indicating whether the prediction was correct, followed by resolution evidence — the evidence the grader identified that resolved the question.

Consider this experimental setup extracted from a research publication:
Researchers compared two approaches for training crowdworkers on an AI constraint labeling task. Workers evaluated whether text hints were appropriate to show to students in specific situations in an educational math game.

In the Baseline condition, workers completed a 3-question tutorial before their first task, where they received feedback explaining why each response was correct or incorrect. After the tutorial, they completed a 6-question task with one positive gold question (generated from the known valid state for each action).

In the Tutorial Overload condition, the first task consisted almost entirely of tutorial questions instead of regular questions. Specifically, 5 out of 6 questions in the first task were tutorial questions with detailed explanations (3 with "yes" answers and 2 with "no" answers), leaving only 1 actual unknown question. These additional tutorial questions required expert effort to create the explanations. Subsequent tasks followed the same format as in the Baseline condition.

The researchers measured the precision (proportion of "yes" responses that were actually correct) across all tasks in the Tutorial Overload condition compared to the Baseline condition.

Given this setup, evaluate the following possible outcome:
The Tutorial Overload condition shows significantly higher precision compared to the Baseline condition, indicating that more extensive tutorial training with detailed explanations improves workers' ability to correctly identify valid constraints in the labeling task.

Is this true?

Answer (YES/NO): NO